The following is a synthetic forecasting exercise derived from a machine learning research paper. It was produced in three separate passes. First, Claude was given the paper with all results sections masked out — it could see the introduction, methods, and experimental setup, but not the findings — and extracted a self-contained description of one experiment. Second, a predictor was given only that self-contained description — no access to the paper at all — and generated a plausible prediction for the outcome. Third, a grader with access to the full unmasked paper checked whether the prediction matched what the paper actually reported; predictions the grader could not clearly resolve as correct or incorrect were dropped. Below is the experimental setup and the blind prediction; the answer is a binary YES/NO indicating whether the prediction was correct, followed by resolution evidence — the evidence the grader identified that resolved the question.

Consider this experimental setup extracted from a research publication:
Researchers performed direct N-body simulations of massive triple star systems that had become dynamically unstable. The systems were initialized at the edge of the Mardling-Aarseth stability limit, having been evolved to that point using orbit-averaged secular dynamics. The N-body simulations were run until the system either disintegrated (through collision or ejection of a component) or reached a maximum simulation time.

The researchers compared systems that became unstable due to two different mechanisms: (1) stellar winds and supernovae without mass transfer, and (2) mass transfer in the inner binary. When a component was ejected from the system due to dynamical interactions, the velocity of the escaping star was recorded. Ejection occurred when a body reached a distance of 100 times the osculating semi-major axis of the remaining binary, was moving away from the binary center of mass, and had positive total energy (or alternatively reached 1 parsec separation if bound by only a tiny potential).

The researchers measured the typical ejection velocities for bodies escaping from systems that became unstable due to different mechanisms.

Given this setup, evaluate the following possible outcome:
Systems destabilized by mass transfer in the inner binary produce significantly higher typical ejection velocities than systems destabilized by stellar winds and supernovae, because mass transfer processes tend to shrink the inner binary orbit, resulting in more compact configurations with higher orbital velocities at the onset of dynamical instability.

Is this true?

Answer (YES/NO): NO